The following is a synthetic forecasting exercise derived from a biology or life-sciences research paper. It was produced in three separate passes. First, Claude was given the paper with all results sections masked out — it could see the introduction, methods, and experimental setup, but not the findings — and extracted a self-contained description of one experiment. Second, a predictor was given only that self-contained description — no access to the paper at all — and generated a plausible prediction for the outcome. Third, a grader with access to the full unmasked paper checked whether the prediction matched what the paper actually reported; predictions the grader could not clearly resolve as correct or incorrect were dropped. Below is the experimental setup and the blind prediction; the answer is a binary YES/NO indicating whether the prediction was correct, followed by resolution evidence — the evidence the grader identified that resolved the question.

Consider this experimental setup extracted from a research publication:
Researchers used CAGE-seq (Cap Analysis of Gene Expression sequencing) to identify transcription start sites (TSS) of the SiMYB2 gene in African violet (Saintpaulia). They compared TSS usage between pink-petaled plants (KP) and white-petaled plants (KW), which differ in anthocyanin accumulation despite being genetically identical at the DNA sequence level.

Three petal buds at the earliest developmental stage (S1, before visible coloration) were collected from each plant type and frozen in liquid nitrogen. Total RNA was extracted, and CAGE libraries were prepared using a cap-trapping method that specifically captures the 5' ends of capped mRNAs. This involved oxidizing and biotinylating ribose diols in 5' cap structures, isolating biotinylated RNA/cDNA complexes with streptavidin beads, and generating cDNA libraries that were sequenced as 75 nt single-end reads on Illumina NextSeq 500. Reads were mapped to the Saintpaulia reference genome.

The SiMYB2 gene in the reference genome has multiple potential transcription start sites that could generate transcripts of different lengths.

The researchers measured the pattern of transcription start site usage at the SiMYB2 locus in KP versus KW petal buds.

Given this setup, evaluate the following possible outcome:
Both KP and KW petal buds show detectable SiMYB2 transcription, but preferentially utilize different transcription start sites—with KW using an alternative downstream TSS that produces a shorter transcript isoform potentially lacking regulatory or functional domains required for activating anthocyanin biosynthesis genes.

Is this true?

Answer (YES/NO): NO